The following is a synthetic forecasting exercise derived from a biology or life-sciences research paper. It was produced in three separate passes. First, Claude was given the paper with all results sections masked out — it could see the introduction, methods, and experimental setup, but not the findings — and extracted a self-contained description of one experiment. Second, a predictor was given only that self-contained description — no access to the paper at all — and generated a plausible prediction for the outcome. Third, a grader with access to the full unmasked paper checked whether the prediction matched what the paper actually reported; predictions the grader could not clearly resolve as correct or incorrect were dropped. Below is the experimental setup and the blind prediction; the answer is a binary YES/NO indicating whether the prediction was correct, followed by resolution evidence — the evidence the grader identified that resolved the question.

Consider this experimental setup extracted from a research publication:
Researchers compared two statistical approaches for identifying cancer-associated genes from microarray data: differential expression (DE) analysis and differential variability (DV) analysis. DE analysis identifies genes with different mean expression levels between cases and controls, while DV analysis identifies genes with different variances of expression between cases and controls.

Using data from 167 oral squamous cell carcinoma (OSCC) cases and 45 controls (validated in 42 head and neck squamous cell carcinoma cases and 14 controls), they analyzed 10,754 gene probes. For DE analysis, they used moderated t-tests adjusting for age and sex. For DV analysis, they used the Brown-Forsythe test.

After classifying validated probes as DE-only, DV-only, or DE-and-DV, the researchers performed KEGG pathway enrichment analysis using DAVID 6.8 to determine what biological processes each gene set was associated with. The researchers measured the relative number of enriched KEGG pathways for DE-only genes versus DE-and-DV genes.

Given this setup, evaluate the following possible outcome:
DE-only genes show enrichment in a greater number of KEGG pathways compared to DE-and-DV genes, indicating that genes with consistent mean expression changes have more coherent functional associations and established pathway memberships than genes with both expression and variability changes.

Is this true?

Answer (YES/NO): YES